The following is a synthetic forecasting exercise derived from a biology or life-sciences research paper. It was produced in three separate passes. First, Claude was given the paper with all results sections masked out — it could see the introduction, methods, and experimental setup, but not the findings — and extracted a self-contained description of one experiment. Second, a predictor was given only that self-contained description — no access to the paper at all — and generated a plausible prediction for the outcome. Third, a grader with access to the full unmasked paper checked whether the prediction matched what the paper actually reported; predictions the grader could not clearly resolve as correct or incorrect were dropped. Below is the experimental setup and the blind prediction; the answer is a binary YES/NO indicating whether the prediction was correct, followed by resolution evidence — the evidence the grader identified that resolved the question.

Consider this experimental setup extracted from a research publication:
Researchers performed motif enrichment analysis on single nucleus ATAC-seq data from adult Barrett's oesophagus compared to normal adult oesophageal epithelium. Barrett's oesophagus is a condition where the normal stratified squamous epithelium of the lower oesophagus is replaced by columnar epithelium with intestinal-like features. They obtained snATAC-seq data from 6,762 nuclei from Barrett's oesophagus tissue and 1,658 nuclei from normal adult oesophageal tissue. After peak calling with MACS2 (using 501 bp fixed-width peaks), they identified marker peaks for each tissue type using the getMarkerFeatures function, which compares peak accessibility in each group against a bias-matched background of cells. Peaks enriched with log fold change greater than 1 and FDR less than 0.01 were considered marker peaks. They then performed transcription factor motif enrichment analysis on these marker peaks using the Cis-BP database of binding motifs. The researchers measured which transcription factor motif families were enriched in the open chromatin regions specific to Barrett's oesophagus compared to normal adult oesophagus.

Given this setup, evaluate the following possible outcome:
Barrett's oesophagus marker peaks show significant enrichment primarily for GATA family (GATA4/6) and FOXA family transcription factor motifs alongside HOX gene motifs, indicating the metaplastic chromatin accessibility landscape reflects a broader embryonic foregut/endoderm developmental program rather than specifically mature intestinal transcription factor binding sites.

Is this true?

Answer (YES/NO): NO